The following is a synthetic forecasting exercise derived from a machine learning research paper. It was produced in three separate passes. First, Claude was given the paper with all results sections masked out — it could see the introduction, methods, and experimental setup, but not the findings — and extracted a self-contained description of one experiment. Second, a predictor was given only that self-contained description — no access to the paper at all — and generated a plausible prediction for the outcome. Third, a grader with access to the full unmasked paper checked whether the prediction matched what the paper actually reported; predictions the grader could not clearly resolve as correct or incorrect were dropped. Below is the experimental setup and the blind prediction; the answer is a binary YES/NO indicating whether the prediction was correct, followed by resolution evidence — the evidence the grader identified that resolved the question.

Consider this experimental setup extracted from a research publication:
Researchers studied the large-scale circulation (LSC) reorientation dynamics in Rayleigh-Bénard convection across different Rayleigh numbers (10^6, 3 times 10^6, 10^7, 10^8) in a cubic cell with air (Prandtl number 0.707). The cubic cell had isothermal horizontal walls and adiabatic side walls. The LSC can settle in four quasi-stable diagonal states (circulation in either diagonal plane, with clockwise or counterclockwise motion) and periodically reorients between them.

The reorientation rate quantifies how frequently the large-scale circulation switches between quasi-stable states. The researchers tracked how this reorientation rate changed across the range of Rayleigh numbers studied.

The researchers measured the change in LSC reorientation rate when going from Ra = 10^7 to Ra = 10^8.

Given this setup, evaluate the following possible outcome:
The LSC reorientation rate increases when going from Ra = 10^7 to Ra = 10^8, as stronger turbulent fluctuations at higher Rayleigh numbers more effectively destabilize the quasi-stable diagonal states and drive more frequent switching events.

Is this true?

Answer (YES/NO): NO